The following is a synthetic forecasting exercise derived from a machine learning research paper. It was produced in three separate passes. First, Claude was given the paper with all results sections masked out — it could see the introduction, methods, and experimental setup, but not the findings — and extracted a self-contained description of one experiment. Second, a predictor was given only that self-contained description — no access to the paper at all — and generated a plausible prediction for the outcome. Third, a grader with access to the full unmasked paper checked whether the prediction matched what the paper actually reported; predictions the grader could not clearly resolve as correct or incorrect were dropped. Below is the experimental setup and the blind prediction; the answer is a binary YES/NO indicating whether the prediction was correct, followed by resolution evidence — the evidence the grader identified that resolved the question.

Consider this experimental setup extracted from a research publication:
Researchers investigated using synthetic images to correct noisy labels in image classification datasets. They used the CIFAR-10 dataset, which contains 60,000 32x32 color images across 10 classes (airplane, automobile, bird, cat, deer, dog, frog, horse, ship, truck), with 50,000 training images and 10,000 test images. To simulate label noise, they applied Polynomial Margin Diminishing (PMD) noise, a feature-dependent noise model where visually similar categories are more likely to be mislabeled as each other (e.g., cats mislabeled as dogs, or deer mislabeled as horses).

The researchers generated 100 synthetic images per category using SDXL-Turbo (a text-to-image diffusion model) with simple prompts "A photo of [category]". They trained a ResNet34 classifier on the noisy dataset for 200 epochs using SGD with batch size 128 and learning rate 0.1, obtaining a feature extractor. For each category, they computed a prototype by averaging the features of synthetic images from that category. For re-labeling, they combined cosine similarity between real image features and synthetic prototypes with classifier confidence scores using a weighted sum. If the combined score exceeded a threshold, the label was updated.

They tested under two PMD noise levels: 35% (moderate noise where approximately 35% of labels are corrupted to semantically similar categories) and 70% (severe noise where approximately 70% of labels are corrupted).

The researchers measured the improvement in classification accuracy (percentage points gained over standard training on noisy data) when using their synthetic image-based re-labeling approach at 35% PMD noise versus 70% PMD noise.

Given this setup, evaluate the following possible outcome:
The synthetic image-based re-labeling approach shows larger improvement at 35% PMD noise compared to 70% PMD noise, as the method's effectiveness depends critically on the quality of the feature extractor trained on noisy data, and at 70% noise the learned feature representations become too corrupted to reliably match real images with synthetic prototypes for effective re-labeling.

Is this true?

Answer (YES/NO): NO